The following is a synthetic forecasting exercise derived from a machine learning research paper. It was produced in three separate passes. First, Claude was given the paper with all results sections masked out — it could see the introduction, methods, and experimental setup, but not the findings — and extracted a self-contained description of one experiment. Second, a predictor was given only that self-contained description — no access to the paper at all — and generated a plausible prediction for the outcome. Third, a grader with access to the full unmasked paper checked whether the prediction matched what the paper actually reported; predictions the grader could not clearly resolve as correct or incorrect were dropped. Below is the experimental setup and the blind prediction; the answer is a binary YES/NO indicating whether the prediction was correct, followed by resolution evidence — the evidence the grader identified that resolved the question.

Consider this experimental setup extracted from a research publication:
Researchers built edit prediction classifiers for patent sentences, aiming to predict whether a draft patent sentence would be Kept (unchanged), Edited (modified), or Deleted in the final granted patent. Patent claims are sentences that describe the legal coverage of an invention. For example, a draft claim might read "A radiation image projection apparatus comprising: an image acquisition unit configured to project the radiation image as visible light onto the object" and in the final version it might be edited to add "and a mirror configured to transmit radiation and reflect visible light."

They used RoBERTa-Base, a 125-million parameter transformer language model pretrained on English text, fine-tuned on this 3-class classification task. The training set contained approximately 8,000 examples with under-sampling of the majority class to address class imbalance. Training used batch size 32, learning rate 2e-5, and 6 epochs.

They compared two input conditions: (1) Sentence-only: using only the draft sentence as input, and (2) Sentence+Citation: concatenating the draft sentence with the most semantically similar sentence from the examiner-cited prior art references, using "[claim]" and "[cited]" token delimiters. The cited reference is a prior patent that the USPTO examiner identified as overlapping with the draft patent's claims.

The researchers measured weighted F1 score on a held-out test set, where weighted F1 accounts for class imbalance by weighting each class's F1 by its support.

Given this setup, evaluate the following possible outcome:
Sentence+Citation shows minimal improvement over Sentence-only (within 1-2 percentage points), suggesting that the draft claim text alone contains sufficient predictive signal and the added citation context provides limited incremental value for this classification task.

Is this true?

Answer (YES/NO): YES